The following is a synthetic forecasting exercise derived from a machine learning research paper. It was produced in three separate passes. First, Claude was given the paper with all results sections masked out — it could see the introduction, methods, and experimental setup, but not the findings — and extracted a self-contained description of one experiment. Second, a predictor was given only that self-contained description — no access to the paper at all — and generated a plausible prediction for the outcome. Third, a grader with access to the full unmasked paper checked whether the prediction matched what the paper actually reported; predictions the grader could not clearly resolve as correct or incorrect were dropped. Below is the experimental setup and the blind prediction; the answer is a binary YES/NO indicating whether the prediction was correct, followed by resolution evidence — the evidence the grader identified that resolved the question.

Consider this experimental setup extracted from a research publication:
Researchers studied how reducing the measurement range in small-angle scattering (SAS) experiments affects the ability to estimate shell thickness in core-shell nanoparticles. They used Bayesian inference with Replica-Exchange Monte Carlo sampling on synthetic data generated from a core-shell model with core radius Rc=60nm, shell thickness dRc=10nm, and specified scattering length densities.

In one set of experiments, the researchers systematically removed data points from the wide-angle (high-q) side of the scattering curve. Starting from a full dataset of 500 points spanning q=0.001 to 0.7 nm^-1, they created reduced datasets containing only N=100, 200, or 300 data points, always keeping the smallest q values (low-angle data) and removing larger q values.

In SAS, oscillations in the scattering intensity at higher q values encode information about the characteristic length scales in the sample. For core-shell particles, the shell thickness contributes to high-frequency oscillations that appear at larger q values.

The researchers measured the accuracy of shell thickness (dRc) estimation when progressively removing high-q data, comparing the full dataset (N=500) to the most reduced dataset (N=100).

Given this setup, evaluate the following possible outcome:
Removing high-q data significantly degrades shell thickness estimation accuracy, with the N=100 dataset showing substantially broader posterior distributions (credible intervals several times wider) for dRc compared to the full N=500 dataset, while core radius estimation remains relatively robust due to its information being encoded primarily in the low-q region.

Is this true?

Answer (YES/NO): NO